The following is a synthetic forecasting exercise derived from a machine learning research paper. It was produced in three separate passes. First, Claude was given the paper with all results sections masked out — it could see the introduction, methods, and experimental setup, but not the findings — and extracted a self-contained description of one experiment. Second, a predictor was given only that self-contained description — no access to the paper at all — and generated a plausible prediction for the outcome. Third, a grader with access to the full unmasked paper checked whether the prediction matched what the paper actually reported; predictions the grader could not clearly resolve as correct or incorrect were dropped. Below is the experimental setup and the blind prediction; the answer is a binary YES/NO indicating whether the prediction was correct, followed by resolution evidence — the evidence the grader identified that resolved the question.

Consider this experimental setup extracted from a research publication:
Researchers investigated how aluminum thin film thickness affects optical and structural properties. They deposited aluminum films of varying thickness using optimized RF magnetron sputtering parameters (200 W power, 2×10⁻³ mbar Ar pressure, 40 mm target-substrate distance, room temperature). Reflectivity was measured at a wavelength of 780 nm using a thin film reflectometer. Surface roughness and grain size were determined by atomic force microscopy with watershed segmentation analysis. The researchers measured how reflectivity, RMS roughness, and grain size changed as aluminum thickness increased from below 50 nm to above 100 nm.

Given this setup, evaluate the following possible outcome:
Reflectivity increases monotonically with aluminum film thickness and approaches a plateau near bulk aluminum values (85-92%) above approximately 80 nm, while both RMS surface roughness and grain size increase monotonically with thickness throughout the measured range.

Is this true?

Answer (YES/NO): NO